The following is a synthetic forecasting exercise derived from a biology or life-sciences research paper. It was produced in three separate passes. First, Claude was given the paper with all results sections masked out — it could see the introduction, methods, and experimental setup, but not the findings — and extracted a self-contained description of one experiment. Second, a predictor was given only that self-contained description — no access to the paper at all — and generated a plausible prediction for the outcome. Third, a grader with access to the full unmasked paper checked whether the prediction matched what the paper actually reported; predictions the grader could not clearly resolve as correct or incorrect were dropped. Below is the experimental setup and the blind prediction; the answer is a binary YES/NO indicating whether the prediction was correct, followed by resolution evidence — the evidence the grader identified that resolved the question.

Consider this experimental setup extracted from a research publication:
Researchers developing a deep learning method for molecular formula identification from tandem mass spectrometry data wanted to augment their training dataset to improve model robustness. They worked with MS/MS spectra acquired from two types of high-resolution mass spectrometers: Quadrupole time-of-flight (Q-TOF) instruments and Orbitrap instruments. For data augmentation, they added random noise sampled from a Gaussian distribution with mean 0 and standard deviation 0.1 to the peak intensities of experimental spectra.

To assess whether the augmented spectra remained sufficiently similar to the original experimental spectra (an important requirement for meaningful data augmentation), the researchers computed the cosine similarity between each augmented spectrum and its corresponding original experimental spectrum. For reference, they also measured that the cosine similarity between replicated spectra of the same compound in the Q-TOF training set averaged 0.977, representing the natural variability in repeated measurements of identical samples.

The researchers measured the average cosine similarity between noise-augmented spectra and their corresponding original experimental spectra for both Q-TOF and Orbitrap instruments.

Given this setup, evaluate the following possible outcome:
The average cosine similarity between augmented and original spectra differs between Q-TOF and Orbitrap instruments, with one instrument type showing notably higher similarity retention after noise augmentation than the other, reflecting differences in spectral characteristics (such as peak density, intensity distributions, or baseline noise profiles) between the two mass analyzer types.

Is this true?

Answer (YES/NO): YES